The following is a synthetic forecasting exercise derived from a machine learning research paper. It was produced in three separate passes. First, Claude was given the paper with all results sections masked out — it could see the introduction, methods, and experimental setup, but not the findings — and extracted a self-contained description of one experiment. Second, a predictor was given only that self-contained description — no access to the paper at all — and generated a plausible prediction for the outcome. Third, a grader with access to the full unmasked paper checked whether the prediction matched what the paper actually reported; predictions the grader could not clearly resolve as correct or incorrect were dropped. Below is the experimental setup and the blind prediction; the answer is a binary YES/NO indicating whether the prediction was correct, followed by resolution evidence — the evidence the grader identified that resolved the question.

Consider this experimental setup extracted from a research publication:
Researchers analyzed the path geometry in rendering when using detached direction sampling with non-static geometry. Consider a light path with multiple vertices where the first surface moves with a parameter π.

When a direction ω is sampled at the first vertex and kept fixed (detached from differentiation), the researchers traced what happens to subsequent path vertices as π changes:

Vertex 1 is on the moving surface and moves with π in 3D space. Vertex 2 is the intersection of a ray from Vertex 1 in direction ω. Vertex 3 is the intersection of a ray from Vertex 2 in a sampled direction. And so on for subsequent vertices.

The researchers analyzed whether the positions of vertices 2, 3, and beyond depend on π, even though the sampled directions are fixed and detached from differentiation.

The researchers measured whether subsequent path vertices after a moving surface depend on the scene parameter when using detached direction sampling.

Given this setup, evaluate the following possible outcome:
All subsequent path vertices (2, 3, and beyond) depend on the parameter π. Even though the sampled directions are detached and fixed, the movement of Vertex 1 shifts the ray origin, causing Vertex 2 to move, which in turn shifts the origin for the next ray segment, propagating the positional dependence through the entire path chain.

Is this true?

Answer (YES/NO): YES